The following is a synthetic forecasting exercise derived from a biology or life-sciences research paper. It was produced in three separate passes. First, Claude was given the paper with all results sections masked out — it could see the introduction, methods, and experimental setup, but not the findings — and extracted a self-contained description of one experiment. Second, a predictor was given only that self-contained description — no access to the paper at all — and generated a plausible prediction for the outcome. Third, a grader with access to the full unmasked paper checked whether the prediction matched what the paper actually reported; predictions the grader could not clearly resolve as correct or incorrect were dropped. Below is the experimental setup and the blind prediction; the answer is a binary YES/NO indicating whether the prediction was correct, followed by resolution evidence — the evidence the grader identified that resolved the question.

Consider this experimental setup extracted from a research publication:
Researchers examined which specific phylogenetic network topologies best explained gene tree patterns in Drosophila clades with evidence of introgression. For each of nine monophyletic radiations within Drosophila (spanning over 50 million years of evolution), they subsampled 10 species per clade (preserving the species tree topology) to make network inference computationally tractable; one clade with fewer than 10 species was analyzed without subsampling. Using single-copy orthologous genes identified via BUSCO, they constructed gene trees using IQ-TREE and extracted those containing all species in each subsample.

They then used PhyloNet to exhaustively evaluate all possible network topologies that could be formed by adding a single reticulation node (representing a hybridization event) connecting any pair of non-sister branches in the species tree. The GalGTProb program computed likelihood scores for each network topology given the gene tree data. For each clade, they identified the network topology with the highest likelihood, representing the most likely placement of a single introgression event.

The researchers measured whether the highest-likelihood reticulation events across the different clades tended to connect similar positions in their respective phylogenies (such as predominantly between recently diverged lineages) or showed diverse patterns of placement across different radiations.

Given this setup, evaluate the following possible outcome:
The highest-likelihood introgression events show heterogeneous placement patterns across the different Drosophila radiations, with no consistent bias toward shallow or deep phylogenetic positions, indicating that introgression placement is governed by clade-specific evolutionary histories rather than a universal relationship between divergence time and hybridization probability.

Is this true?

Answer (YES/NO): NO